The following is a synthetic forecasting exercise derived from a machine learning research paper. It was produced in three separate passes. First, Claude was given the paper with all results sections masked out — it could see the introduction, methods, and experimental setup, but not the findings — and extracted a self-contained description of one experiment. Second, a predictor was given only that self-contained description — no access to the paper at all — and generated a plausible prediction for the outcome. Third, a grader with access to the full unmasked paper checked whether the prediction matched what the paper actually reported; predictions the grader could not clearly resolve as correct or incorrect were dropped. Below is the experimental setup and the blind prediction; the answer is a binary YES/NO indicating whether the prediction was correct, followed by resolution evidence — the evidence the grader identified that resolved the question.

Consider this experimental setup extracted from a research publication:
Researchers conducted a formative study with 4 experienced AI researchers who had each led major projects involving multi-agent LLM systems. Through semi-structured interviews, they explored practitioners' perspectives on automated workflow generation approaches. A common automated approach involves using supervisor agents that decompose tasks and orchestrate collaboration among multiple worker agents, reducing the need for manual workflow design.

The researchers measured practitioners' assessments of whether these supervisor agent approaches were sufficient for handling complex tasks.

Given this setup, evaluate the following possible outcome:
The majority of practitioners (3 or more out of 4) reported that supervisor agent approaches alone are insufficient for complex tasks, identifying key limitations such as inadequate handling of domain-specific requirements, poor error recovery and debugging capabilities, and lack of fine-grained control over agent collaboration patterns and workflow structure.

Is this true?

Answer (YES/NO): NO